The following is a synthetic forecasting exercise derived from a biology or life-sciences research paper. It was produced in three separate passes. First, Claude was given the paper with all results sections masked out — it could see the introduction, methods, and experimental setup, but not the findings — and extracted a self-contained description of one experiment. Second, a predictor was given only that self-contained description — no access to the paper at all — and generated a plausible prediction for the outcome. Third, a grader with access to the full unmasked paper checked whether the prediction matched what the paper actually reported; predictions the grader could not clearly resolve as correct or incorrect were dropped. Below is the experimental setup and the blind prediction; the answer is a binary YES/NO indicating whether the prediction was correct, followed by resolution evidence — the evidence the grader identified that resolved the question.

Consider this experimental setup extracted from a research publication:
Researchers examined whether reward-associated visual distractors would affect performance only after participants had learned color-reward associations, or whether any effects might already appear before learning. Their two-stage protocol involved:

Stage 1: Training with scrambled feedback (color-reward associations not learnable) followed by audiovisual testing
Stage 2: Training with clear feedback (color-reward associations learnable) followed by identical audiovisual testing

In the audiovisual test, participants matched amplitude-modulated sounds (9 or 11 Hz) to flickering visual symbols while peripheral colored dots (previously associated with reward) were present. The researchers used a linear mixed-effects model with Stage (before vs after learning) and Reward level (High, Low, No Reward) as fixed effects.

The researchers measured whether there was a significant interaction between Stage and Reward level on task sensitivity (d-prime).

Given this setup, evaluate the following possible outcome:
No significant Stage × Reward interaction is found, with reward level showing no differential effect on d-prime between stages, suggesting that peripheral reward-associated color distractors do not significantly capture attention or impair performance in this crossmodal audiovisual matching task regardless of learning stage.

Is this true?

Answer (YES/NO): NO